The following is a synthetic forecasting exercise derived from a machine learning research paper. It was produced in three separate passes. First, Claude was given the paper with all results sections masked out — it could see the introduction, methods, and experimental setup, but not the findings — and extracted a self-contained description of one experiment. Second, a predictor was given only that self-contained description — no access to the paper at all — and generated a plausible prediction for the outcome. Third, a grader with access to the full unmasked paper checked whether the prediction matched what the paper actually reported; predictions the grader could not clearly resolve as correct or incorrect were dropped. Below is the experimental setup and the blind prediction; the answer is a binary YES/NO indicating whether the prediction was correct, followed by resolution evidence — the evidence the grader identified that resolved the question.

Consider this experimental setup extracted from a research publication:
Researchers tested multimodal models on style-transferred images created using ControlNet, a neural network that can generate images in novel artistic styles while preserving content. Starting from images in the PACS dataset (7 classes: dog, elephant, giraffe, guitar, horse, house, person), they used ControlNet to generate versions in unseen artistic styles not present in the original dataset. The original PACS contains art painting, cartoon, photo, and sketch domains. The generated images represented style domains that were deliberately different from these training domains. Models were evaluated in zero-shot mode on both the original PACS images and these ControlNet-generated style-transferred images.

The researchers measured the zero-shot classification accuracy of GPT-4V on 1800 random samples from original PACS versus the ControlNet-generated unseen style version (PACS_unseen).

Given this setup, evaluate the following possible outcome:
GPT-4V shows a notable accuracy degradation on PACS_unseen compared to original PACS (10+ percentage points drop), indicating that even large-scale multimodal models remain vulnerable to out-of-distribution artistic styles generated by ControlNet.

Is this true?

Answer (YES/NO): NO